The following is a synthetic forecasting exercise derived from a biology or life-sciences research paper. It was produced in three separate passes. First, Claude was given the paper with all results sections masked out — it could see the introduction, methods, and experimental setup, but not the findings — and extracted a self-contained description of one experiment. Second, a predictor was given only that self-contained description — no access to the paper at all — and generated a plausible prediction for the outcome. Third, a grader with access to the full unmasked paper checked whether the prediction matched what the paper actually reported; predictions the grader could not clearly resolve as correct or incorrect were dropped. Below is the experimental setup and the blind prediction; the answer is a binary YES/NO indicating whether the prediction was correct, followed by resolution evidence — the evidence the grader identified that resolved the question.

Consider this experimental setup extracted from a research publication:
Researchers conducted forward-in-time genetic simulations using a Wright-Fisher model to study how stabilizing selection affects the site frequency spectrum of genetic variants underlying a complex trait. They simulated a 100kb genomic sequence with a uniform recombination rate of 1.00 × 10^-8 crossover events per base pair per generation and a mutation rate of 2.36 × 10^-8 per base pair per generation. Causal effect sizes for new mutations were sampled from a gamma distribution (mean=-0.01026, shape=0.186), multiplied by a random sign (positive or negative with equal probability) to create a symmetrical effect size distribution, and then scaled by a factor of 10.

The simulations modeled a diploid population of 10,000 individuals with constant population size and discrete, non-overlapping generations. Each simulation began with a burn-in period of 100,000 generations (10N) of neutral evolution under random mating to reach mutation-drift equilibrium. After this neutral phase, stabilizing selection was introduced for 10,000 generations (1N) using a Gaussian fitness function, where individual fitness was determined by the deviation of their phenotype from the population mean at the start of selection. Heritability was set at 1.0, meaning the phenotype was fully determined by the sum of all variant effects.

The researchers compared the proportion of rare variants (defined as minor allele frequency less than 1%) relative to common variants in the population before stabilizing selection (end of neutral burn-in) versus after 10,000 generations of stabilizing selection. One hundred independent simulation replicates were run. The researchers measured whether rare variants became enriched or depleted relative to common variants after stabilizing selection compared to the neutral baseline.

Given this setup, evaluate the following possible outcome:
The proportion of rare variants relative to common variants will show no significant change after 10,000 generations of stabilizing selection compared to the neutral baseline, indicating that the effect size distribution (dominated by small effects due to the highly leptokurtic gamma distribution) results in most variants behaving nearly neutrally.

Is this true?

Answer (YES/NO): NO